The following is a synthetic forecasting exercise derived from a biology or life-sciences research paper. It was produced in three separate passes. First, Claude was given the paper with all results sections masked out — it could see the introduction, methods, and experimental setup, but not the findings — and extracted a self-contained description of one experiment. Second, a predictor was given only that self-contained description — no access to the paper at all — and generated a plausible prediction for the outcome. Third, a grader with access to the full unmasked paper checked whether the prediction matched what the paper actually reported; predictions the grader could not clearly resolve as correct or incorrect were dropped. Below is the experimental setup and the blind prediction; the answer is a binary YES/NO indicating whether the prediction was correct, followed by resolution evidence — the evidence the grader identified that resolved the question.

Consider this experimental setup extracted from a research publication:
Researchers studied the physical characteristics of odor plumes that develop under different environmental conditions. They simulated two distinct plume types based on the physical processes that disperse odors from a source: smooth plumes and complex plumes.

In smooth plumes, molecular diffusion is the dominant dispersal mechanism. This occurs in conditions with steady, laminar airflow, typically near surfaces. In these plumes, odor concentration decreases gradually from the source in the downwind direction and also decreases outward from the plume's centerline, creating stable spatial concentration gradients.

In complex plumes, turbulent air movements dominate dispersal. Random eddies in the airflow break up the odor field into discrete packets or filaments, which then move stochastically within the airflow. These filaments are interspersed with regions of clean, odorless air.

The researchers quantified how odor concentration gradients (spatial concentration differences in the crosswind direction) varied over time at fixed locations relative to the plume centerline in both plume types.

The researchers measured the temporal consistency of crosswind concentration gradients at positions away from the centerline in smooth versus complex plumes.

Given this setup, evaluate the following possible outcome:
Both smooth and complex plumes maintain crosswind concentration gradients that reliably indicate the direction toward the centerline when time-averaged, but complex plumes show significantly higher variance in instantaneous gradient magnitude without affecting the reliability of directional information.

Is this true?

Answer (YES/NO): NO